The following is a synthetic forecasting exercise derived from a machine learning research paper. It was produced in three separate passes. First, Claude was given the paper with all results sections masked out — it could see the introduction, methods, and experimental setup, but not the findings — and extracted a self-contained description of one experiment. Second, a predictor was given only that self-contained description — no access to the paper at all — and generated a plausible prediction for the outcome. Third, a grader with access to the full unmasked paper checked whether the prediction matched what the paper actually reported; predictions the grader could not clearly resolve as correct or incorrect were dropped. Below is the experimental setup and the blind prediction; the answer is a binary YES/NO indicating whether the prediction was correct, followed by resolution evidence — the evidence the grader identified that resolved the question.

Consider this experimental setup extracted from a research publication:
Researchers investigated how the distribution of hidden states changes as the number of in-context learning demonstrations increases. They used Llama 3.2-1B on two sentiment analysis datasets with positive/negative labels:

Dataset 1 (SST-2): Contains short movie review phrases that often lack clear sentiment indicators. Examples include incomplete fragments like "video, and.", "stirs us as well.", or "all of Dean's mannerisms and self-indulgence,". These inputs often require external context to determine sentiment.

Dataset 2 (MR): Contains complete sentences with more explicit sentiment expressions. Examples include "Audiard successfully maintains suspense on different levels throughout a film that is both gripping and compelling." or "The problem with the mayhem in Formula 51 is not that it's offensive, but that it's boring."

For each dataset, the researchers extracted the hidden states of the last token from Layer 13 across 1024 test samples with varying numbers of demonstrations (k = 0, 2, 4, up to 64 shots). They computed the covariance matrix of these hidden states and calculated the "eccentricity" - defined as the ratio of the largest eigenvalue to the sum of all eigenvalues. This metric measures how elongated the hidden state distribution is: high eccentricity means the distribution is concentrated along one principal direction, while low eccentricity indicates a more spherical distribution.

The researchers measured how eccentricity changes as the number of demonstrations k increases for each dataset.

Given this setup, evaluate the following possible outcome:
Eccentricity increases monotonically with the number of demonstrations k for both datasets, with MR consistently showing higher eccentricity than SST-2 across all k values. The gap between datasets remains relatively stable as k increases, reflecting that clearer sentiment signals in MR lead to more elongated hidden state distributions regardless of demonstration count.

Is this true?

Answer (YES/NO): NO